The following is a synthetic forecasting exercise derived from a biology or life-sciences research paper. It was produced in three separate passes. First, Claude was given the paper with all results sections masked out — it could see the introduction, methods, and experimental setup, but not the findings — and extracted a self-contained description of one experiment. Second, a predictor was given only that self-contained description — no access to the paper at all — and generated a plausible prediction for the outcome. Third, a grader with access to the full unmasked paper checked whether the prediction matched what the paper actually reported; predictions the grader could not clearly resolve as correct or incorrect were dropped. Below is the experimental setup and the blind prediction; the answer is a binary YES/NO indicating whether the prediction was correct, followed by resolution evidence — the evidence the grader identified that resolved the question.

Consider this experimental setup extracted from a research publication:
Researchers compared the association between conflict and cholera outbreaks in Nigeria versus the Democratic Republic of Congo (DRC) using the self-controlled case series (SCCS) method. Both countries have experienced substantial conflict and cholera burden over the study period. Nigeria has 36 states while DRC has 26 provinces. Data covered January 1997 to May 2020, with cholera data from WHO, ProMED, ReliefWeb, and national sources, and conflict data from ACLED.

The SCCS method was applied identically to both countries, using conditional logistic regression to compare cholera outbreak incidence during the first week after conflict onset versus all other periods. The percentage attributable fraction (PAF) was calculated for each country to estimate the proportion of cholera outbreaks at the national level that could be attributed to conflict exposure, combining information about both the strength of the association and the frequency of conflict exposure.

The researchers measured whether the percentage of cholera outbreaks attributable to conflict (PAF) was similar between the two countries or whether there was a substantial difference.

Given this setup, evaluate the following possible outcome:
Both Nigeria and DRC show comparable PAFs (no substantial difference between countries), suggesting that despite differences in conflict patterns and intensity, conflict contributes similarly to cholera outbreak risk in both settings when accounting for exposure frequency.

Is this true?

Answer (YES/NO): NO